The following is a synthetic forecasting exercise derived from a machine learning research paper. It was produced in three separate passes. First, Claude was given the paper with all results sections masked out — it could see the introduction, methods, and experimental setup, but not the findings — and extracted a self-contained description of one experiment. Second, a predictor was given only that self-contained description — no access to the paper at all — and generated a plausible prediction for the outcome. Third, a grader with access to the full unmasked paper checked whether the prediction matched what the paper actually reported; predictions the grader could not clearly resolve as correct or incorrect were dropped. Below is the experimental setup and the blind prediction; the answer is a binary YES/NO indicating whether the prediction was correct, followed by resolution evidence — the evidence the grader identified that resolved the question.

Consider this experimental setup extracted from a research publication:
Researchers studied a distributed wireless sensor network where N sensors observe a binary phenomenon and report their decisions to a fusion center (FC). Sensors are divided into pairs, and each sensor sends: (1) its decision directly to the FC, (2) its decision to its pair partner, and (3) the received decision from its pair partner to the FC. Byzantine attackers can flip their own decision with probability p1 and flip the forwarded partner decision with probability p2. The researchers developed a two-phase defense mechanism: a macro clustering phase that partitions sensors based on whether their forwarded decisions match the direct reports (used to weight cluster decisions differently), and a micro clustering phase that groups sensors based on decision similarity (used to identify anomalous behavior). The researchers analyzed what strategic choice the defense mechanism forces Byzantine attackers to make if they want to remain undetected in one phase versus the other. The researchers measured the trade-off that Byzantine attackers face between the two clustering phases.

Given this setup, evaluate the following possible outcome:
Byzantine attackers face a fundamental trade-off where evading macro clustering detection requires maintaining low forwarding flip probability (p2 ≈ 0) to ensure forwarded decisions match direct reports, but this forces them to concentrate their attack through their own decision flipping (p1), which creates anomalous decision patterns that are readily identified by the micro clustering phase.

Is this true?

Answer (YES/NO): YES